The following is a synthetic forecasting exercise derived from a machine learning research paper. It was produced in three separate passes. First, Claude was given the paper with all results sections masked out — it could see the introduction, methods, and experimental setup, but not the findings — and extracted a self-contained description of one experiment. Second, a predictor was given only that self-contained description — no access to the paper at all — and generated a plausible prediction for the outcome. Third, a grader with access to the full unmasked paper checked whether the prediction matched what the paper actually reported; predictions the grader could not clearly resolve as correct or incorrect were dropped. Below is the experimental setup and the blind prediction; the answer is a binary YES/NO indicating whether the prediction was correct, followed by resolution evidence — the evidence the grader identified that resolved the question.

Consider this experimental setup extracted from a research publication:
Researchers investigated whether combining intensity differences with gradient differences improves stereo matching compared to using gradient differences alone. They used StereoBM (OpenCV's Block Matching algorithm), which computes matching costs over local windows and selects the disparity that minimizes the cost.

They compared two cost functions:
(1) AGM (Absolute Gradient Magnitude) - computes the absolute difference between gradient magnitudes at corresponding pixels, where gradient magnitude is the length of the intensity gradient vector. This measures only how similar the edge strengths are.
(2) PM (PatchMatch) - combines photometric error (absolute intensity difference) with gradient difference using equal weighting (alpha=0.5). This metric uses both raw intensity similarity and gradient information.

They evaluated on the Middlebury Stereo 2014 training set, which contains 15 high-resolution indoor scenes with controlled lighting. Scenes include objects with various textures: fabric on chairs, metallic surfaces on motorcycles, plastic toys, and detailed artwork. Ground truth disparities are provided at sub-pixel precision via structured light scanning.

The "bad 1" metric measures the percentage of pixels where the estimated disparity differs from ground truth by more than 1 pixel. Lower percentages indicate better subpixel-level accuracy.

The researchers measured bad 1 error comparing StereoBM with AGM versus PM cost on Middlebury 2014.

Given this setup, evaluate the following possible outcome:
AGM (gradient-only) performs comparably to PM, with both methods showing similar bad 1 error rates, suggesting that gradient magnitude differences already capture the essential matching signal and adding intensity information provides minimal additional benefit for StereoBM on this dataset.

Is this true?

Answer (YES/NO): NO